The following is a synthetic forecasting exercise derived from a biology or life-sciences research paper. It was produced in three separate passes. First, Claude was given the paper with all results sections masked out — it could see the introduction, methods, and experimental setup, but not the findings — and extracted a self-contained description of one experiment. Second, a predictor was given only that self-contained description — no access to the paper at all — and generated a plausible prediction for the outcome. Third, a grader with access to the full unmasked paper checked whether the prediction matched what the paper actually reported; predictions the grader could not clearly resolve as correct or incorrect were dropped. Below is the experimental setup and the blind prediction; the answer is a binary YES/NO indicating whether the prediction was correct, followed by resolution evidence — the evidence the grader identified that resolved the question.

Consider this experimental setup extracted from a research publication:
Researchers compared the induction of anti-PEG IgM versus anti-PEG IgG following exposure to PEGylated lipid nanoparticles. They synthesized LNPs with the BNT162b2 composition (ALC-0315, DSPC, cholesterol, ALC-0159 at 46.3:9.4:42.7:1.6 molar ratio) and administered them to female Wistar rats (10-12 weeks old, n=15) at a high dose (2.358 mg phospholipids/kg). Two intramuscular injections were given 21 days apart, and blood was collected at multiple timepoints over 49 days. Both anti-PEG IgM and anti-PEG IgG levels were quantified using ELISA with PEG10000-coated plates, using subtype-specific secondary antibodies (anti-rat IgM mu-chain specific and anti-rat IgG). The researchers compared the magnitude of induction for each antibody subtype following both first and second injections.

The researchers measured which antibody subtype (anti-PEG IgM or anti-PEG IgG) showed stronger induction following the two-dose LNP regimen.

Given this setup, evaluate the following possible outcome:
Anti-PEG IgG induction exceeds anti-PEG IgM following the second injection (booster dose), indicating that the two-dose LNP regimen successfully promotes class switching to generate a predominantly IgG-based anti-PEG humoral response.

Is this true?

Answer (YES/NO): NO